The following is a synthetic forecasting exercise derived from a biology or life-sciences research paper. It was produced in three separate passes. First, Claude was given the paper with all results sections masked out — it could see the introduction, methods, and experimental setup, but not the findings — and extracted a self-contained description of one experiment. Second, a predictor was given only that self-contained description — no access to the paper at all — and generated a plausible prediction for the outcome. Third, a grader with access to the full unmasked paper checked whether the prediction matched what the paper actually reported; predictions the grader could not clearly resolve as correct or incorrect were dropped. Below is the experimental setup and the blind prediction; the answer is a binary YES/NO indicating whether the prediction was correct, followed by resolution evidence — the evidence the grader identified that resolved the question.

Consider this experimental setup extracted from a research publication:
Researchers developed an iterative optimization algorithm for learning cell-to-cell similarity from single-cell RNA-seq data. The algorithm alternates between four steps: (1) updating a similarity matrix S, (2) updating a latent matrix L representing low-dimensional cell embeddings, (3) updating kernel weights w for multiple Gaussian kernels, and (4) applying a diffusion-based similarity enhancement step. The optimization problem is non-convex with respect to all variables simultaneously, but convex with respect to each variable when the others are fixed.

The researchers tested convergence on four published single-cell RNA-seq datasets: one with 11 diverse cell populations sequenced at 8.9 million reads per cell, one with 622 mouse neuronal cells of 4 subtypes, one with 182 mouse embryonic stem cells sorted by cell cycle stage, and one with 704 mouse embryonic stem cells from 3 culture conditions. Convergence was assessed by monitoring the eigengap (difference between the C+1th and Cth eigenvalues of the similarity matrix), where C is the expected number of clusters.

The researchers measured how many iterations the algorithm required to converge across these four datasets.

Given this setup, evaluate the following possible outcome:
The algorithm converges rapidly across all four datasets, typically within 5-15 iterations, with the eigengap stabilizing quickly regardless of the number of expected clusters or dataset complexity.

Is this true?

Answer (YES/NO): YES